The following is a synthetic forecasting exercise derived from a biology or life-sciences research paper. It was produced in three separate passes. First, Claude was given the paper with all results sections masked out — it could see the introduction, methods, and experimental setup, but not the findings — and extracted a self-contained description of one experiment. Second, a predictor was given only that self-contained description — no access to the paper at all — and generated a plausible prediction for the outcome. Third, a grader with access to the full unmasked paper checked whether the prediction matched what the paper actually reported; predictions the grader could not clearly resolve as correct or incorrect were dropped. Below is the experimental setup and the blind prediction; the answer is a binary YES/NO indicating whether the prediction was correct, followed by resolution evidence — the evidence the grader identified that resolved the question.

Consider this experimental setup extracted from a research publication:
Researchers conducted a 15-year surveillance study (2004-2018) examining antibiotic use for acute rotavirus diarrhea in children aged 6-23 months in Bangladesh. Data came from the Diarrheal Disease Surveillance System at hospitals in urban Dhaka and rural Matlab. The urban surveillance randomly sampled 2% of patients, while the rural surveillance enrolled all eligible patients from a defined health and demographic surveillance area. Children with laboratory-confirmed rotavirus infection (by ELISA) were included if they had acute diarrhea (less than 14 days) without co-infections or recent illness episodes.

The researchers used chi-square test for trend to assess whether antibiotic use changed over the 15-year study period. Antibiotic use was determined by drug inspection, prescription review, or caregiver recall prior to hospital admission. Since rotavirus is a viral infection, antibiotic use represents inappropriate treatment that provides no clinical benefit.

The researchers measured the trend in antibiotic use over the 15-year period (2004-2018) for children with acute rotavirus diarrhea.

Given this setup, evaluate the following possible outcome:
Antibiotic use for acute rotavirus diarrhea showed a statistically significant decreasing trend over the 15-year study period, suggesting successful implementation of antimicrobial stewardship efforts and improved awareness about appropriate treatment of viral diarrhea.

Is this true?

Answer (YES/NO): NO